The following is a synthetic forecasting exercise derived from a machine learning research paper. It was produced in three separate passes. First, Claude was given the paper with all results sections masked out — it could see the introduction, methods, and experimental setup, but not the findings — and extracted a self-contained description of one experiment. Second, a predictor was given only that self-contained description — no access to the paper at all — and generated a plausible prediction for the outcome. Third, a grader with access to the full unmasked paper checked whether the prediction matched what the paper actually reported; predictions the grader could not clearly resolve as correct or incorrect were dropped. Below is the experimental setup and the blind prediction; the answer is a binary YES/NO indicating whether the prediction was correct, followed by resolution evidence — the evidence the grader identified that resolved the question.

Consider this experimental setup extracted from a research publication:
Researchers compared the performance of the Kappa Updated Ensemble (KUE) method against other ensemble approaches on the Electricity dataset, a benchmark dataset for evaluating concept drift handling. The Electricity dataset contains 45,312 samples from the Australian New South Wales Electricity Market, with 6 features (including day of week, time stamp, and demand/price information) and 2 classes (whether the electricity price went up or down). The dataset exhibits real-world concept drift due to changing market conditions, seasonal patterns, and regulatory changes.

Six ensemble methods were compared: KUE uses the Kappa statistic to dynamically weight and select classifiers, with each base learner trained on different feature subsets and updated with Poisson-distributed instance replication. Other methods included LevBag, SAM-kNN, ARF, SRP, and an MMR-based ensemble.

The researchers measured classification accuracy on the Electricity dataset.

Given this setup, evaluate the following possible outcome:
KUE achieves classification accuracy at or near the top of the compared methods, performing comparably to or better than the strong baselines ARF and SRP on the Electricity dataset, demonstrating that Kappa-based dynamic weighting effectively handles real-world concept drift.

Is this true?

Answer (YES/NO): NO